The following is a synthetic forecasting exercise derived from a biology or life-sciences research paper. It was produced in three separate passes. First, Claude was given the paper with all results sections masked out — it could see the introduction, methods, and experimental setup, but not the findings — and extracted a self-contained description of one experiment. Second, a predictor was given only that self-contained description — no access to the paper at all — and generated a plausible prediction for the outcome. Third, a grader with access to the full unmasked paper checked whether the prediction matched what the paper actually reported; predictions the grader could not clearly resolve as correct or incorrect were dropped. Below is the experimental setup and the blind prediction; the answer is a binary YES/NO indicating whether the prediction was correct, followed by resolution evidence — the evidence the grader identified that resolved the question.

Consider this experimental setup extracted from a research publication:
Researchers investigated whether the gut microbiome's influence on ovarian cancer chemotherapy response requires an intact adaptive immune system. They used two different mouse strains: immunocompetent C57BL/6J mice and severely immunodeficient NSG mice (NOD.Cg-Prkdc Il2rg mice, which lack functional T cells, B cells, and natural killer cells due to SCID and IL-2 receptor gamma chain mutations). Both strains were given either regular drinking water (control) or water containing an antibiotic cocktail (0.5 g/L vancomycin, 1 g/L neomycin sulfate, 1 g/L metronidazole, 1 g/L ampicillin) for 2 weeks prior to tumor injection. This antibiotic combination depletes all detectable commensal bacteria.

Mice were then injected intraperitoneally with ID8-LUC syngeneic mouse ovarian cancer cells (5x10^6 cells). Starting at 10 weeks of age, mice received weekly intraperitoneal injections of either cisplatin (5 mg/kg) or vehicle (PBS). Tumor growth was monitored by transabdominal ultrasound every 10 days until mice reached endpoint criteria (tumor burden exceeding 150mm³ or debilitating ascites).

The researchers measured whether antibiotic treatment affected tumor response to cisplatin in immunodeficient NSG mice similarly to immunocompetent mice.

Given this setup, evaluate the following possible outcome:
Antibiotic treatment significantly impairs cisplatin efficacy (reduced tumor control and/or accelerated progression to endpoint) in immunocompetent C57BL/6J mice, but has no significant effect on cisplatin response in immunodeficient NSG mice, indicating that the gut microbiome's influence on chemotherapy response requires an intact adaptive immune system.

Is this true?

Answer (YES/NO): NO